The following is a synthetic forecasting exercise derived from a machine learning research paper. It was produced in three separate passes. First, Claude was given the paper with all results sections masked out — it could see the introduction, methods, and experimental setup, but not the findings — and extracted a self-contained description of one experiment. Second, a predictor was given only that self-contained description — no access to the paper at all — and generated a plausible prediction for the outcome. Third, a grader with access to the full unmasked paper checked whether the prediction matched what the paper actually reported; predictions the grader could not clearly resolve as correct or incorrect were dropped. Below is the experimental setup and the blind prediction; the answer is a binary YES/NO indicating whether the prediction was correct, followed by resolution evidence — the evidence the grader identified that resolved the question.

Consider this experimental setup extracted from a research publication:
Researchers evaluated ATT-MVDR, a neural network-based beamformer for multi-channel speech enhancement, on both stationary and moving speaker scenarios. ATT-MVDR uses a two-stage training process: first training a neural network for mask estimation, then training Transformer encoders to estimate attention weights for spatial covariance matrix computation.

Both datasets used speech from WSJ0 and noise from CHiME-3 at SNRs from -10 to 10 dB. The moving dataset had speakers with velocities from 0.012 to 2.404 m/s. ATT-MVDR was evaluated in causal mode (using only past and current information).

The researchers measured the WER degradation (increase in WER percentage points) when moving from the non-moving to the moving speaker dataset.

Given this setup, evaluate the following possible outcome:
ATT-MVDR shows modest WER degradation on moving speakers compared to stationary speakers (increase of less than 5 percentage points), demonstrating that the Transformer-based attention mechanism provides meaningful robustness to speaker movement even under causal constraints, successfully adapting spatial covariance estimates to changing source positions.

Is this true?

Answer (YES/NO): NO